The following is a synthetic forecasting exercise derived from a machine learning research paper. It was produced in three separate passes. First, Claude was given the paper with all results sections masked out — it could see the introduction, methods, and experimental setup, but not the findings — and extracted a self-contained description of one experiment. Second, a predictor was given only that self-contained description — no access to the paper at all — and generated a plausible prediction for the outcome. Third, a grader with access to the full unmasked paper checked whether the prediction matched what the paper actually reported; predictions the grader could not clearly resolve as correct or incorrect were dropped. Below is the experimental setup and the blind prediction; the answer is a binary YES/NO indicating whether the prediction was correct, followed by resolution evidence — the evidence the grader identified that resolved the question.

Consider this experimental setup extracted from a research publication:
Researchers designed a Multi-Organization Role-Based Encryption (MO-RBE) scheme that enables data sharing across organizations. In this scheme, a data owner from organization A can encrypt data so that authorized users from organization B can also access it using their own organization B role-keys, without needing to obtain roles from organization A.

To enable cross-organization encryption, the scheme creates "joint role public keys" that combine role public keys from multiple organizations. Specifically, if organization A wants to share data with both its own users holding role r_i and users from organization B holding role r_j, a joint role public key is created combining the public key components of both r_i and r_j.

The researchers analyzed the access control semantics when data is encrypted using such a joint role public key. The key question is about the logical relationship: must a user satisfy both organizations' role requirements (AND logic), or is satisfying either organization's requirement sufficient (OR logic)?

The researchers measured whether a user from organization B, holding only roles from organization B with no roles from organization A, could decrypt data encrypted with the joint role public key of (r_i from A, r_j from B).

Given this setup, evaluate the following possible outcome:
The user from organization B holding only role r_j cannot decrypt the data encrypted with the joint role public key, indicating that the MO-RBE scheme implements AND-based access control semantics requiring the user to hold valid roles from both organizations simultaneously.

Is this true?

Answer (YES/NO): NO